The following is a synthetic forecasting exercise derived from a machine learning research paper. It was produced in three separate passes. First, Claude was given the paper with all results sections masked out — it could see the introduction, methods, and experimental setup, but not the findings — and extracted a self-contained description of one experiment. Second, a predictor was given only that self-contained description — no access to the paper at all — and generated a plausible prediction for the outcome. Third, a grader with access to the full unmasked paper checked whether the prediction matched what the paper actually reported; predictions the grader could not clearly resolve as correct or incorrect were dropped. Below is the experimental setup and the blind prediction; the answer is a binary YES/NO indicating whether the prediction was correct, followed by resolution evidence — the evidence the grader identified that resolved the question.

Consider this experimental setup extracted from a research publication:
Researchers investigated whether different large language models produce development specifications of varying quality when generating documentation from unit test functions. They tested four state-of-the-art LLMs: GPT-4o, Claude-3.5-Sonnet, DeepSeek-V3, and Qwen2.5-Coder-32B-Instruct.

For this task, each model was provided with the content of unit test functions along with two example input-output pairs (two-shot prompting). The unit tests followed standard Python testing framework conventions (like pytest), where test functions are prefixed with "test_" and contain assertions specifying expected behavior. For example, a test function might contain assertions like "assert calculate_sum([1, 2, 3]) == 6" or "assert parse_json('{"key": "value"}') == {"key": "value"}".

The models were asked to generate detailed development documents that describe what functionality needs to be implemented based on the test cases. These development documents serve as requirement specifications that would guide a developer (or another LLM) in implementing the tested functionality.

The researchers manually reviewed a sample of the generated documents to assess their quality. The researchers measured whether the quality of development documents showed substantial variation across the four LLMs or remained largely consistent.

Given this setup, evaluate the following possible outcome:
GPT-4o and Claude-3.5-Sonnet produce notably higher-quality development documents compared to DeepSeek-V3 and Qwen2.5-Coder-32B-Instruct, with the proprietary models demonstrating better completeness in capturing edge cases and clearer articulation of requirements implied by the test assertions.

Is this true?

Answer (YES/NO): NO